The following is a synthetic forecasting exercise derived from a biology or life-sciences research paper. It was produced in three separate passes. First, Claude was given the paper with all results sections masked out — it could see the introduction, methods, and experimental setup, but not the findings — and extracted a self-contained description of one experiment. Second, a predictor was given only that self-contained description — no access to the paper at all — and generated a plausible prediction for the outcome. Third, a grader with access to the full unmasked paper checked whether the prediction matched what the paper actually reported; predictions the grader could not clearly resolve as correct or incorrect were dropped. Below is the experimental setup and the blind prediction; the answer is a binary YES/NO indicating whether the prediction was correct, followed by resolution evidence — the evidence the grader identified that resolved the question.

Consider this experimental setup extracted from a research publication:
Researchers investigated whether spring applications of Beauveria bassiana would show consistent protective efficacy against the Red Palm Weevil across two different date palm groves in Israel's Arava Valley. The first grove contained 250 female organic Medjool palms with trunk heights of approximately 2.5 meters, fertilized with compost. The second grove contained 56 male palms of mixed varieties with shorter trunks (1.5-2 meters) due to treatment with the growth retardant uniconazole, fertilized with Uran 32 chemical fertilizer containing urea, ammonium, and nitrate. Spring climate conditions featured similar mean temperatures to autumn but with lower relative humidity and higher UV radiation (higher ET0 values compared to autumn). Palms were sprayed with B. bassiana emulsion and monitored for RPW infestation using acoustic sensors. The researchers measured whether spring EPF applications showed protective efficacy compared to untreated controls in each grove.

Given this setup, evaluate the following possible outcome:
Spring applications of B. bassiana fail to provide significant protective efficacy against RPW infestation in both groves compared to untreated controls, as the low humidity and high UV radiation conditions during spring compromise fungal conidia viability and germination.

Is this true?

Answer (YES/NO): NO